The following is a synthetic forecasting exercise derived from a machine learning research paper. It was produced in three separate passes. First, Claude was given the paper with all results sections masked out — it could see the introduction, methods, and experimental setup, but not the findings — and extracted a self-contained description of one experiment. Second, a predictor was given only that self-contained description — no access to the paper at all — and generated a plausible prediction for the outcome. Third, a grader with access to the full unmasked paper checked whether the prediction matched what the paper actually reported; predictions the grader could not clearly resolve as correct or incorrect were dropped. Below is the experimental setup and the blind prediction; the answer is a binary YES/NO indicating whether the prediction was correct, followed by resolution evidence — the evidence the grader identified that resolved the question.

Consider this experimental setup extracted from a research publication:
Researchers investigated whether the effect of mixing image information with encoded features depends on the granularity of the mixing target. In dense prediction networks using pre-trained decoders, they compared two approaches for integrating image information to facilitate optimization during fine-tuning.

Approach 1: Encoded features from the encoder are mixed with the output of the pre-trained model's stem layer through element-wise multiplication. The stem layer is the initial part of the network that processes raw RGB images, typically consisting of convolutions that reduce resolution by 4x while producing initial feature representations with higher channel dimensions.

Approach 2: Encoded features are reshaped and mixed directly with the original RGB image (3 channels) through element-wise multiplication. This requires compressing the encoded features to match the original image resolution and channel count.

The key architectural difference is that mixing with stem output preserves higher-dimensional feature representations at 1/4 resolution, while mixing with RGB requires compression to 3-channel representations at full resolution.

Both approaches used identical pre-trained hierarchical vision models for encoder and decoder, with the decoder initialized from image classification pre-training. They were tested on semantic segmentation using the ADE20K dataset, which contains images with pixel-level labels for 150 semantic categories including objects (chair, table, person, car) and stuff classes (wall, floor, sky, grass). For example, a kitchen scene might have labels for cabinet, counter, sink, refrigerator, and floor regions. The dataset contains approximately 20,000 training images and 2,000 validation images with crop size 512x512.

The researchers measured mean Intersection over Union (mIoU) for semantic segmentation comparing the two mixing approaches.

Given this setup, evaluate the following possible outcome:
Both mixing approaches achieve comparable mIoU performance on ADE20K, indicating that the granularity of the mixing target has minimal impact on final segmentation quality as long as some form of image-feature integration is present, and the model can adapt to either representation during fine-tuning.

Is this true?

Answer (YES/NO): YES